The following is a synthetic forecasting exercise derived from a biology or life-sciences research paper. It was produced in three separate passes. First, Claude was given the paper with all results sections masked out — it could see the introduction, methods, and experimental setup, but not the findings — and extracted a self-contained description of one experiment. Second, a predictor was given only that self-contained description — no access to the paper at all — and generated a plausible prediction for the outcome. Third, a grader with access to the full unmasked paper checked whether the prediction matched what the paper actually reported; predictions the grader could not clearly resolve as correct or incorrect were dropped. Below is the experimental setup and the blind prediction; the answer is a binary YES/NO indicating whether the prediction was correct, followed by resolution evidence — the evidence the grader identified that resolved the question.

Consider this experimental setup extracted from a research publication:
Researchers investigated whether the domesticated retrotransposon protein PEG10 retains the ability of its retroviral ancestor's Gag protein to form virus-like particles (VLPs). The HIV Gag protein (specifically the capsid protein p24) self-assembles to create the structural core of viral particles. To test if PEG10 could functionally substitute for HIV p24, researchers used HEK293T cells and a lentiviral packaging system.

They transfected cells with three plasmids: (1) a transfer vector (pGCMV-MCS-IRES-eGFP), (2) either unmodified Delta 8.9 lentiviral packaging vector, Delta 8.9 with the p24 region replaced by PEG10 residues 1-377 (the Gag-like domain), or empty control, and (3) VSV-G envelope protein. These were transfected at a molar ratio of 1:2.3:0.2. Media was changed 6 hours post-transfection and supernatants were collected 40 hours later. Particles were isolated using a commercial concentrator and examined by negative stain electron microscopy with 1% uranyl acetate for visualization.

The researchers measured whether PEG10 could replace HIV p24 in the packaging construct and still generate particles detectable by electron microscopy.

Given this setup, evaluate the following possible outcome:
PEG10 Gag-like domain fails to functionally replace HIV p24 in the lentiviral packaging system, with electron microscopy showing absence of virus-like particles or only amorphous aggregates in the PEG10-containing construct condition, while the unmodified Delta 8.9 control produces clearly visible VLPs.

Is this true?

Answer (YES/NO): NO